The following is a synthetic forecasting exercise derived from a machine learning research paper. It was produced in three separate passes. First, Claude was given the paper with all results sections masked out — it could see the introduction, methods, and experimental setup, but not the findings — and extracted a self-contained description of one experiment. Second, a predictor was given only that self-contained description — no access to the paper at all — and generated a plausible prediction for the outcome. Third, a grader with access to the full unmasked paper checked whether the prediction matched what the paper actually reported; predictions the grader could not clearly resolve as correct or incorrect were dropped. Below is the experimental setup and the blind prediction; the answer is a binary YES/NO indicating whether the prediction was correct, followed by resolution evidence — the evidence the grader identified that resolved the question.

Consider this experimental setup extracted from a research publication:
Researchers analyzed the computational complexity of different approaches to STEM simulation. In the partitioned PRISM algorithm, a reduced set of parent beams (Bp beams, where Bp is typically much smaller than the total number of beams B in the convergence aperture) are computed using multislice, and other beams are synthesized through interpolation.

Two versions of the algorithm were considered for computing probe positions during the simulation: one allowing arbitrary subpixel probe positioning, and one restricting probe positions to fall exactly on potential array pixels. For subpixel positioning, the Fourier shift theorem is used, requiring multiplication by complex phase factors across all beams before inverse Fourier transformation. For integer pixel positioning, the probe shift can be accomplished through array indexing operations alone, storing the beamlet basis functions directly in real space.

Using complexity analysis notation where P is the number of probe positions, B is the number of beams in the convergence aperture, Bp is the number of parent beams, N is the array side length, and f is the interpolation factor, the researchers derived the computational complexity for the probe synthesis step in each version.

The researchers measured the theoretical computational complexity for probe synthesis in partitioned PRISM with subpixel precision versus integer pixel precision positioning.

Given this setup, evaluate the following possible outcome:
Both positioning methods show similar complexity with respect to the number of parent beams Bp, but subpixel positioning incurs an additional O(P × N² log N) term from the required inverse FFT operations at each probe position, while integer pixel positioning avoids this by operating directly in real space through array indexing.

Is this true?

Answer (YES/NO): NO